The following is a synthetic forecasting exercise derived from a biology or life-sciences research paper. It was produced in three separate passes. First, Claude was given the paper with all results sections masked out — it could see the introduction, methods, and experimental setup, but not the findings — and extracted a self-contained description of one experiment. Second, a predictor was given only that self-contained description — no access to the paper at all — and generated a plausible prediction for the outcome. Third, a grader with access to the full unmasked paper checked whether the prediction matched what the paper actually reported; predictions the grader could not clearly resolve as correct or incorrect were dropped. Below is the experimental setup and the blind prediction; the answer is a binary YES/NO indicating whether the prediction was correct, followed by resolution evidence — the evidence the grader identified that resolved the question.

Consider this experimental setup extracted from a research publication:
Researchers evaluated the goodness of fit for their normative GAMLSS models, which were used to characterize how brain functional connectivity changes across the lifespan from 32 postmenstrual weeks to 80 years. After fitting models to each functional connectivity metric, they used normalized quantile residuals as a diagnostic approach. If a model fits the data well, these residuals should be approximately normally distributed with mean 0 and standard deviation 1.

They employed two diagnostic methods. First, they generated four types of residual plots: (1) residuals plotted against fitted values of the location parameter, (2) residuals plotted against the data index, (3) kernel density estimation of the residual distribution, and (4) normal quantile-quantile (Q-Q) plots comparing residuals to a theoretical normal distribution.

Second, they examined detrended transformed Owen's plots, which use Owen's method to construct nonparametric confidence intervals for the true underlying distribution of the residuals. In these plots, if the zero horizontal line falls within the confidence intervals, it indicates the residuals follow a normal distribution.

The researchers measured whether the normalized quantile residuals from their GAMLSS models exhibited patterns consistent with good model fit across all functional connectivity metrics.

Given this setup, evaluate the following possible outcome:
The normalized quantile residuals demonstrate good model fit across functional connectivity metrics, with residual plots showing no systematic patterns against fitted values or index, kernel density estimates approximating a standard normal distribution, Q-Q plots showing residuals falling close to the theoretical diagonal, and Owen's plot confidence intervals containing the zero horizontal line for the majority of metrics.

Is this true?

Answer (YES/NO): YES